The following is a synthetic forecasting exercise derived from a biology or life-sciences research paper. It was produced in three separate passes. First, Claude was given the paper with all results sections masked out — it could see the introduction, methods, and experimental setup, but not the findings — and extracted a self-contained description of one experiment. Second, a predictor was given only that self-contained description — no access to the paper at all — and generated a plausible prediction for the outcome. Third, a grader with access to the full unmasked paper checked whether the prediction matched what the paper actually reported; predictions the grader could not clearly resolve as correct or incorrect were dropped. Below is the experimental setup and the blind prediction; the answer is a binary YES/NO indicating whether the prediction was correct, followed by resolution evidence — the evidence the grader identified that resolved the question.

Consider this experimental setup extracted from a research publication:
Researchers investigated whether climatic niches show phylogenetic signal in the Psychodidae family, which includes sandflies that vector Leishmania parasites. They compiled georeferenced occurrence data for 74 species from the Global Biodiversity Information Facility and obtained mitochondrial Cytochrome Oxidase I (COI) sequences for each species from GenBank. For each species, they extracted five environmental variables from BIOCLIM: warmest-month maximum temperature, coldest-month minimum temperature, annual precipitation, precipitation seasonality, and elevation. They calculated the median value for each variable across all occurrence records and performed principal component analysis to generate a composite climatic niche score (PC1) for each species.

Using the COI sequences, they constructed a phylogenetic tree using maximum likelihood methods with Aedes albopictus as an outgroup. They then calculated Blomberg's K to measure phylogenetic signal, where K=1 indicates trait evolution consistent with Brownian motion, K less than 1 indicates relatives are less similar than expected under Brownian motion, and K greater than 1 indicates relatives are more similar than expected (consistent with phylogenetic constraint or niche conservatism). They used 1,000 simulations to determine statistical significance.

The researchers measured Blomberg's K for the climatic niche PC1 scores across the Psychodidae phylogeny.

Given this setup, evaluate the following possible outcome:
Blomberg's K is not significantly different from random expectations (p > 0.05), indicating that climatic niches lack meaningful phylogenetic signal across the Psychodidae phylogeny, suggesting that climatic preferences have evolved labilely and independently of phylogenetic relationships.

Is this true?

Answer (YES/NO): NO